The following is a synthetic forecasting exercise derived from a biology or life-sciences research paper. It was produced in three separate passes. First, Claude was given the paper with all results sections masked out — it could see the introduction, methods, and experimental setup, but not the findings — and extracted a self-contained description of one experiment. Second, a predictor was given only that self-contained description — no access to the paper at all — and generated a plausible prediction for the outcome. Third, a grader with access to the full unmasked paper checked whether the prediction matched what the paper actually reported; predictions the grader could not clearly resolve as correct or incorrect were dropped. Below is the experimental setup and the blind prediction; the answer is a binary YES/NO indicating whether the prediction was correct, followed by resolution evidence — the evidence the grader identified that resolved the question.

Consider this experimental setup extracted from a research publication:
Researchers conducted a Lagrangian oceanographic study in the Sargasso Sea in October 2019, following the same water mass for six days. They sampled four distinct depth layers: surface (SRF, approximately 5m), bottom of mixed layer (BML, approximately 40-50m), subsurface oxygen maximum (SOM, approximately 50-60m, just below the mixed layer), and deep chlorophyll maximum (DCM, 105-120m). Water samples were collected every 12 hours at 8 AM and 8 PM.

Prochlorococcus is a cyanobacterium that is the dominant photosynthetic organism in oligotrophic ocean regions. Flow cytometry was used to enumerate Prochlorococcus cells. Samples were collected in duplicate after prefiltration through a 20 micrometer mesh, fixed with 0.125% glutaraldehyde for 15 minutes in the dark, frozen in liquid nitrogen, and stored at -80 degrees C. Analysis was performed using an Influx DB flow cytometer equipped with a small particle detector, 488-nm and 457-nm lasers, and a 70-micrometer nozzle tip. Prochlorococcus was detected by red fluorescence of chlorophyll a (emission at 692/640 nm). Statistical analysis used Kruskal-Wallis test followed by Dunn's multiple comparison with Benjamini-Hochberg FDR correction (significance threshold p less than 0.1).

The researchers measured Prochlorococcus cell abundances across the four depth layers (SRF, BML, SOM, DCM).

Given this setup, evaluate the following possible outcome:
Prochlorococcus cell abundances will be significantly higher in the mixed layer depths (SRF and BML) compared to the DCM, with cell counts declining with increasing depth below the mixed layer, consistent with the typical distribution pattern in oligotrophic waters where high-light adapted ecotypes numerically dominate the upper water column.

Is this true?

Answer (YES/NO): NO